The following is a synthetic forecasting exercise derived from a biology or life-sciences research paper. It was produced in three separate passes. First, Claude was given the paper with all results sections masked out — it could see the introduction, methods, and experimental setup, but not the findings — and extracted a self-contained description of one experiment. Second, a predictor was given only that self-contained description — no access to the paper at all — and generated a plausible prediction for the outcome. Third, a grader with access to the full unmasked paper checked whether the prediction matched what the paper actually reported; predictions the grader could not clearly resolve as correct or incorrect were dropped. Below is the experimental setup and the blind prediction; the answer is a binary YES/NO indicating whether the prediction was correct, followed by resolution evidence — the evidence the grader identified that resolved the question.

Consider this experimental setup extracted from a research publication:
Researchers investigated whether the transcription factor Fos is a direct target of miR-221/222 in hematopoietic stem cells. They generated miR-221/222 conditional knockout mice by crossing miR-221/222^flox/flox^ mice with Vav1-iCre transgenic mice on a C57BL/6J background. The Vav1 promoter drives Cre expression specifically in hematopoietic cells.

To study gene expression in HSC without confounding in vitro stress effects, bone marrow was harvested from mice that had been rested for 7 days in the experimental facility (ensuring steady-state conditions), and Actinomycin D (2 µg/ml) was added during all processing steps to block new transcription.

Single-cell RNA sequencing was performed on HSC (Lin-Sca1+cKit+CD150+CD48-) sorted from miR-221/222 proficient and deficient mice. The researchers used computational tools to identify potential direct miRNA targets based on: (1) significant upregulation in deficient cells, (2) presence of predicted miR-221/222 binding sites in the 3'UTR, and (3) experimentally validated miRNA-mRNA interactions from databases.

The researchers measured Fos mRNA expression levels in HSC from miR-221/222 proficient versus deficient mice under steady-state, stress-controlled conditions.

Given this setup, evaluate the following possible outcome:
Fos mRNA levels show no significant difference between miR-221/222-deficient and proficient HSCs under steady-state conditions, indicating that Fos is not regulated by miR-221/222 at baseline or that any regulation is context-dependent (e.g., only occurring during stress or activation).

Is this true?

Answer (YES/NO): NO